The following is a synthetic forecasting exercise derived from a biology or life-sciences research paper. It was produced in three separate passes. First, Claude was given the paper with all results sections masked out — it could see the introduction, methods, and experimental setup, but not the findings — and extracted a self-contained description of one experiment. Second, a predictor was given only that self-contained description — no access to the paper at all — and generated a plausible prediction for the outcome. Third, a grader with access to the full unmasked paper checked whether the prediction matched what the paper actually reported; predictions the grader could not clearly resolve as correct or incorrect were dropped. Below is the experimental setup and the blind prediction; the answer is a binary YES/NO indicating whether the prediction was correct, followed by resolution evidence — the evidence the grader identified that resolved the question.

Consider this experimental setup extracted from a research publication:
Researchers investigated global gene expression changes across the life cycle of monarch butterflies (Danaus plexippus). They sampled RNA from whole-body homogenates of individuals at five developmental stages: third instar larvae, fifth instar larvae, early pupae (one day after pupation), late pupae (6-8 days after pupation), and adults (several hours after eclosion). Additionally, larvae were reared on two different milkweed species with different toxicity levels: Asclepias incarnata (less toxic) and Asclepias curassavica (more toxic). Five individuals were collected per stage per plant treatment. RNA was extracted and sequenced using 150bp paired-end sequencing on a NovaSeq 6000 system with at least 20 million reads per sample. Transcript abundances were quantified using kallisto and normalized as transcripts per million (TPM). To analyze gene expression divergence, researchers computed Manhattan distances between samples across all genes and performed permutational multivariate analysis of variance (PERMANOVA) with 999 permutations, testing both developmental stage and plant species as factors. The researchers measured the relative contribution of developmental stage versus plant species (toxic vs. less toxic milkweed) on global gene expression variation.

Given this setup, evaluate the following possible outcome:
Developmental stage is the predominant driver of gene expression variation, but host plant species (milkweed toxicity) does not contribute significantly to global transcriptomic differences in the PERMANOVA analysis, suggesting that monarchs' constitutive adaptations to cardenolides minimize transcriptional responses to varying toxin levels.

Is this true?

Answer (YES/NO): YES